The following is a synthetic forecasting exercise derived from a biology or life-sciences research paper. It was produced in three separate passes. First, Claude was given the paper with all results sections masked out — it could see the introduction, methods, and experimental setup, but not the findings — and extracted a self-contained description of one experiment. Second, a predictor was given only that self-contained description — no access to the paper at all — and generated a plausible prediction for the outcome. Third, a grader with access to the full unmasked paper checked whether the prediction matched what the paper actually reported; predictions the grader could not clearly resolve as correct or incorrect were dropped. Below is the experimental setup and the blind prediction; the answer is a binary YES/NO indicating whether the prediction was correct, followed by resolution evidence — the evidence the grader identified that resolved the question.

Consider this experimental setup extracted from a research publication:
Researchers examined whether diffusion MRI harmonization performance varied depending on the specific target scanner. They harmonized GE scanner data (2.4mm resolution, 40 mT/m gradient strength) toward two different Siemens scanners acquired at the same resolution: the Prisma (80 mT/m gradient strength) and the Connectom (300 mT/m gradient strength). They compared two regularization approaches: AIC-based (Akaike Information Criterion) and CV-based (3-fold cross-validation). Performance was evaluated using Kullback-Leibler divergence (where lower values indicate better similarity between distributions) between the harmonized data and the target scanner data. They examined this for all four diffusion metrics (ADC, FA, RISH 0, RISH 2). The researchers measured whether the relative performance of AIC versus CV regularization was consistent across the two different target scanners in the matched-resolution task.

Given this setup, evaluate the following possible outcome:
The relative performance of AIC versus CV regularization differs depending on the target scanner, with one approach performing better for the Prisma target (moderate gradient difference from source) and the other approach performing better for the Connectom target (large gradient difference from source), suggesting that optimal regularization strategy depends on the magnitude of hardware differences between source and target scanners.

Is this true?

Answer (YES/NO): YES